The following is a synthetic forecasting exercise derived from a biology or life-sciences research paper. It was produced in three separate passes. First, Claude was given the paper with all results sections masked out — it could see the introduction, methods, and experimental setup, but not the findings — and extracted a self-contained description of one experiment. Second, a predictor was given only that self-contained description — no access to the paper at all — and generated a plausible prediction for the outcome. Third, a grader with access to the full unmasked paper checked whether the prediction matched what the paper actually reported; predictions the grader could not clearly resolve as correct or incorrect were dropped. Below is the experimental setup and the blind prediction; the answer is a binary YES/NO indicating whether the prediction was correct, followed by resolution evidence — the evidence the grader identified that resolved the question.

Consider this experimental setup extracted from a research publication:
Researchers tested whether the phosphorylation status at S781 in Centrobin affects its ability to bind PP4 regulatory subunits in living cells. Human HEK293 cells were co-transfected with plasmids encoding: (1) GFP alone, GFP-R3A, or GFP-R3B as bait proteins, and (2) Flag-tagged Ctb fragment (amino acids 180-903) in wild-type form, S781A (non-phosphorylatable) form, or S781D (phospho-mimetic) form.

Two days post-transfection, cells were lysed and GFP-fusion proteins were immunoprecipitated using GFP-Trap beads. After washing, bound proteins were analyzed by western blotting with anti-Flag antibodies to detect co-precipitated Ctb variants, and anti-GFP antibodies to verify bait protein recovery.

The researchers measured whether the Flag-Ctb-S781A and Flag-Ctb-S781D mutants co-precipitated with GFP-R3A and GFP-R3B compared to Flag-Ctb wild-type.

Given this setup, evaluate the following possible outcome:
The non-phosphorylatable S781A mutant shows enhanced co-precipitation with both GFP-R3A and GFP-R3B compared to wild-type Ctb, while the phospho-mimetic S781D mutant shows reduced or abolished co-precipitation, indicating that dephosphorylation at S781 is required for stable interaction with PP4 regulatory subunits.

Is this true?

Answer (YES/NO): NO